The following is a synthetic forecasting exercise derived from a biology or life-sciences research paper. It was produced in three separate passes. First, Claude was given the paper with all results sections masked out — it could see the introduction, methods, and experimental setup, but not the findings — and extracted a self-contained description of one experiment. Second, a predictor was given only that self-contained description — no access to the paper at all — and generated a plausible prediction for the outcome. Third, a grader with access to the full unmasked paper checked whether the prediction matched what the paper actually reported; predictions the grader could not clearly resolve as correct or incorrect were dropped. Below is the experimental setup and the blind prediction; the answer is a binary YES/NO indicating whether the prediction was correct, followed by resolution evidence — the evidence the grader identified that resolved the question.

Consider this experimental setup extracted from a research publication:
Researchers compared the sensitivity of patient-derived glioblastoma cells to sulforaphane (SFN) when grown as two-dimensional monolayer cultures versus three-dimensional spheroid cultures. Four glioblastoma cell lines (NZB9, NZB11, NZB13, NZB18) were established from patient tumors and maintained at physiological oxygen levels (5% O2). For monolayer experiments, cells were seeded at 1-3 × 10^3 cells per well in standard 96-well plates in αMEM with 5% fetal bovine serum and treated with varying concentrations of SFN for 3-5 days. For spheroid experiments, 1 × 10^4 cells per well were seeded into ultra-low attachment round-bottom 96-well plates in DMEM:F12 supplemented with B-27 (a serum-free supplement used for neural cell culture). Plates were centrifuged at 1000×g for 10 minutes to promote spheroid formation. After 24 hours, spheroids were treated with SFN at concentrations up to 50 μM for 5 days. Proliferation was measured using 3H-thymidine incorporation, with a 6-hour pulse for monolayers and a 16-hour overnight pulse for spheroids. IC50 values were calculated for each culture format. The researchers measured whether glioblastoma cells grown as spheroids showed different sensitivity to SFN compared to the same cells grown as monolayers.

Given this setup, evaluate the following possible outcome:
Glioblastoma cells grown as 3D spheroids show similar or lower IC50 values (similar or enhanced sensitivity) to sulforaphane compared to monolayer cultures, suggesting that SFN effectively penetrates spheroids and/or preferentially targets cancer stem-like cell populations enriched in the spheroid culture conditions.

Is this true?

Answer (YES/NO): NO